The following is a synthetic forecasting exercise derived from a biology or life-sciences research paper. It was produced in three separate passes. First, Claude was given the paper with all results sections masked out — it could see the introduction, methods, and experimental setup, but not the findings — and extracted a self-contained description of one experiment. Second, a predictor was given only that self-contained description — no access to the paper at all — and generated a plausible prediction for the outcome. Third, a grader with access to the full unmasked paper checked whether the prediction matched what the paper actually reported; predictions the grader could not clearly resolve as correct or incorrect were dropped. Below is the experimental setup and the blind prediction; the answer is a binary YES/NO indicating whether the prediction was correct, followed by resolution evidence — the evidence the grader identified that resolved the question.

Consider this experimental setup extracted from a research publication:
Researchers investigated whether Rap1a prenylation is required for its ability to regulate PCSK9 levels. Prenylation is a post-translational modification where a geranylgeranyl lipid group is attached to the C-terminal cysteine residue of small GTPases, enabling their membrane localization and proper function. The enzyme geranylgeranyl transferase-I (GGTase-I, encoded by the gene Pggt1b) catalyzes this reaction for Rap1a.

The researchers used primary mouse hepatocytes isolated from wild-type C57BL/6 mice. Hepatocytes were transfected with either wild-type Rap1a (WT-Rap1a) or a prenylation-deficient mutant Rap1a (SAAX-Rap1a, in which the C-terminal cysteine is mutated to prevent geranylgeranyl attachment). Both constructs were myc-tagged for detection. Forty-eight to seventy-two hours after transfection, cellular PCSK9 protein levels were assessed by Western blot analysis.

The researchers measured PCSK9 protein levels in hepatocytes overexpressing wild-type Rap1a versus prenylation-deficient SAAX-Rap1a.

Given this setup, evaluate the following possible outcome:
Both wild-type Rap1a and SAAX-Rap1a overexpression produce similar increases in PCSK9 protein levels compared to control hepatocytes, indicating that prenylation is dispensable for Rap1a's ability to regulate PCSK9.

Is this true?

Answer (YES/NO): NO